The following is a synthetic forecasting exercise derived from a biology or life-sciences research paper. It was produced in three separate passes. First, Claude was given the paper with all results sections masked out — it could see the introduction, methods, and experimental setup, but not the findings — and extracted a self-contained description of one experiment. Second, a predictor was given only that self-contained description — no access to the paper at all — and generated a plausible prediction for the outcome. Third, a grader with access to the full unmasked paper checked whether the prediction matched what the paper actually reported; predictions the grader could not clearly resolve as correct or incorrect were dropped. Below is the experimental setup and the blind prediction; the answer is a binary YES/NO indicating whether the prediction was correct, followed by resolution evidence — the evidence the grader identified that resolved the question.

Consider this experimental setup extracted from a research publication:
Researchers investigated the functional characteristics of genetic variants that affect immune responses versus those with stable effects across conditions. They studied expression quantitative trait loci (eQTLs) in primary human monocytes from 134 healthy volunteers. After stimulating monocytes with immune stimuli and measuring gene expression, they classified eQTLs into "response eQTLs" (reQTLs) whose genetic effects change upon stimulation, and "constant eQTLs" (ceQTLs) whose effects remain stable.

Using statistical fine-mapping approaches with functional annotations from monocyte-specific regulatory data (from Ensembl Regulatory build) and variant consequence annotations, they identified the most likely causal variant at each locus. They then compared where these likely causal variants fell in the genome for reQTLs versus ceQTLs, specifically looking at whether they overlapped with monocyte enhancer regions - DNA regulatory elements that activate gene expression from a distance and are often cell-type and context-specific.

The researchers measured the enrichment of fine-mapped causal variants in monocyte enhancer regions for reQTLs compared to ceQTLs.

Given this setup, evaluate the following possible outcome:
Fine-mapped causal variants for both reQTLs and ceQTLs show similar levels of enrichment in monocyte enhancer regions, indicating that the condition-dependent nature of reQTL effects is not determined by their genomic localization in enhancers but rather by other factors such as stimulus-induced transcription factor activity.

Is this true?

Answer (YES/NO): NO